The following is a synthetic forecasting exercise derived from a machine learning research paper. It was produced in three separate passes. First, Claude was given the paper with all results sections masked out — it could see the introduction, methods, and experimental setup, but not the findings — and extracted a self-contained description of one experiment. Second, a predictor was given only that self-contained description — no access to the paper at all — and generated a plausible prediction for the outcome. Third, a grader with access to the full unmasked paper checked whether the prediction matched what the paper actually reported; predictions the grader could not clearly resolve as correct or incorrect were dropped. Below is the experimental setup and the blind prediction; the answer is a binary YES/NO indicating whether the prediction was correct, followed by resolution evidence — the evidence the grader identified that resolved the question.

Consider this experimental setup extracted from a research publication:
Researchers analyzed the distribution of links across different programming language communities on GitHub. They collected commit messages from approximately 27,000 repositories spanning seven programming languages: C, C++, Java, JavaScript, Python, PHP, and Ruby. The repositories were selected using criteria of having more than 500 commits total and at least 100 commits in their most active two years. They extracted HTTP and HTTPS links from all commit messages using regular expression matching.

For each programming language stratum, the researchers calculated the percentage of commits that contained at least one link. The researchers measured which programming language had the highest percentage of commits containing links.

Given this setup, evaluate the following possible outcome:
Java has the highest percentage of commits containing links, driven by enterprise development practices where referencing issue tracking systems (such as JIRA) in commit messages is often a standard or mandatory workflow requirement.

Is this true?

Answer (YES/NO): NO